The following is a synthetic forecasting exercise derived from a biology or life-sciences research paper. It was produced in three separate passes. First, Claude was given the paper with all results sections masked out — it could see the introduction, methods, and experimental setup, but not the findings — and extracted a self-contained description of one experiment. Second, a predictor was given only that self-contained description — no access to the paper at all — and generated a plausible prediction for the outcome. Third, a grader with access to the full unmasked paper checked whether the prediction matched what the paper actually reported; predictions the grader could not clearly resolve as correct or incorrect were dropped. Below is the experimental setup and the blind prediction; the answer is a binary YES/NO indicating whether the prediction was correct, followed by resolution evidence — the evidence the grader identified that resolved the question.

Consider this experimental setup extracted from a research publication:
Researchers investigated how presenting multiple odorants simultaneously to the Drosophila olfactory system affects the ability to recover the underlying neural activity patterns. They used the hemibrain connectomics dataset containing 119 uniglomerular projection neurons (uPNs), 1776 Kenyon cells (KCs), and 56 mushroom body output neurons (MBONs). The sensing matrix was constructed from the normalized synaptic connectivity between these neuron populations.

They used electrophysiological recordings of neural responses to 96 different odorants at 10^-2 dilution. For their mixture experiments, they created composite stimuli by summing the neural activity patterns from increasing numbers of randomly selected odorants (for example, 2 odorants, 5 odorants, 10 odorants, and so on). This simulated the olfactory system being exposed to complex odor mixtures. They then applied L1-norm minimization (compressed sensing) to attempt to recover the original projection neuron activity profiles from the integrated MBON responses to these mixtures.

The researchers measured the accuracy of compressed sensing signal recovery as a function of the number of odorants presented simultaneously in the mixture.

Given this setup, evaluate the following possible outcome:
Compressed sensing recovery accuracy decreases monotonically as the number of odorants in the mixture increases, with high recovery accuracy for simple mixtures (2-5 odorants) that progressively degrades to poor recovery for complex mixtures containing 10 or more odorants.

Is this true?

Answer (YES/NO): YES